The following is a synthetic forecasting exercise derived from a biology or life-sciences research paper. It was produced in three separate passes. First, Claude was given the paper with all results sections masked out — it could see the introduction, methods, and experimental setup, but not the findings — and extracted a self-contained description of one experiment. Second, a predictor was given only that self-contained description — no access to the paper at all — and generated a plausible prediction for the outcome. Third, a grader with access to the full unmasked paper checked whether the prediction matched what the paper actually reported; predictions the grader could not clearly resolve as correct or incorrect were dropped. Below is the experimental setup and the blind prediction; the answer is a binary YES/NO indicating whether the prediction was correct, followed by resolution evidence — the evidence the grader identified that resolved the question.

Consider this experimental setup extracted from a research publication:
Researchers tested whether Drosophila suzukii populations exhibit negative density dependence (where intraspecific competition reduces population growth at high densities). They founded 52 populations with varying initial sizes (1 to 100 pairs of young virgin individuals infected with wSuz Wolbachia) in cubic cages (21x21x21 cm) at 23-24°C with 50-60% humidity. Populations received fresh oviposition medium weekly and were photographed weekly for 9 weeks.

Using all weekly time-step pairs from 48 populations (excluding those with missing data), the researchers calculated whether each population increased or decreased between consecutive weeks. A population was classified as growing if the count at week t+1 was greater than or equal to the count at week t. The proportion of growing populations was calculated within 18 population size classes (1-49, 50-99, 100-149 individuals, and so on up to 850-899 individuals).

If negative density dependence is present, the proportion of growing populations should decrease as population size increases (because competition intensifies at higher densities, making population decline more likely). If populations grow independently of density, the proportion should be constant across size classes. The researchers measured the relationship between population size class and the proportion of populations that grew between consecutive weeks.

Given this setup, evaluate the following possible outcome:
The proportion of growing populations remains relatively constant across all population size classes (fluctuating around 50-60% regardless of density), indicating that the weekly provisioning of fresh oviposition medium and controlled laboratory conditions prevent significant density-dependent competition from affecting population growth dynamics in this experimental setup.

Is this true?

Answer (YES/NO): NO